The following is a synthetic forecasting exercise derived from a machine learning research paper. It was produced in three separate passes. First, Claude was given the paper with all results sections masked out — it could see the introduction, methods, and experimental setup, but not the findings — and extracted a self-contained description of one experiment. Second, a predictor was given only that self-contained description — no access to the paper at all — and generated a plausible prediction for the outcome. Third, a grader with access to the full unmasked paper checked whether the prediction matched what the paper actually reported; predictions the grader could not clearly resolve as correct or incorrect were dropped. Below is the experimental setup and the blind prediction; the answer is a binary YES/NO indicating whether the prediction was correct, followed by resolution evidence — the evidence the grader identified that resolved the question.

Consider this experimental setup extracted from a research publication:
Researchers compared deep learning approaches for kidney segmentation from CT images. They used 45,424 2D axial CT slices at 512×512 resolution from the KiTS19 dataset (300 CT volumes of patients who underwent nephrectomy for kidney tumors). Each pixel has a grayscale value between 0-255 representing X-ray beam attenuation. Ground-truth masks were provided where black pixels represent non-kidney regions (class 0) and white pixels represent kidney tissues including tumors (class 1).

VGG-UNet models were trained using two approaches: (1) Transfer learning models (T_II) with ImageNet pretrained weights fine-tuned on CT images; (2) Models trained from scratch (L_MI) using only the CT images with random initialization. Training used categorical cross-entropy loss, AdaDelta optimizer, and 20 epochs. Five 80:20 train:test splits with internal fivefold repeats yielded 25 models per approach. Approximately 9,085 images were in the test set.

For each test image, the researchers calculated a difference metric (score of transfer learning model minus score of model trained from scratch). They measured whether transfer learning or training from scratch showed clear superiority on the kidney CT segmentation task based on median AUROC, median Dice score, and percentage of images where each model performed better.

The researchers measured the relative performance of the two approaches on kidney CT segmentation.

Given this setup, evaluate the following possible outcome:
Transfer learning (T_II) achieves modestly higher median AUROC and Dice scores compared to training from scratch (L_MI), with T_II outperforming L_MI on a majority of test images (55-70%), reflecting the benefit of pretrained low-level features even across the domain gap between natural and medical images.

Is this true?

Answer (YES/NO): NO